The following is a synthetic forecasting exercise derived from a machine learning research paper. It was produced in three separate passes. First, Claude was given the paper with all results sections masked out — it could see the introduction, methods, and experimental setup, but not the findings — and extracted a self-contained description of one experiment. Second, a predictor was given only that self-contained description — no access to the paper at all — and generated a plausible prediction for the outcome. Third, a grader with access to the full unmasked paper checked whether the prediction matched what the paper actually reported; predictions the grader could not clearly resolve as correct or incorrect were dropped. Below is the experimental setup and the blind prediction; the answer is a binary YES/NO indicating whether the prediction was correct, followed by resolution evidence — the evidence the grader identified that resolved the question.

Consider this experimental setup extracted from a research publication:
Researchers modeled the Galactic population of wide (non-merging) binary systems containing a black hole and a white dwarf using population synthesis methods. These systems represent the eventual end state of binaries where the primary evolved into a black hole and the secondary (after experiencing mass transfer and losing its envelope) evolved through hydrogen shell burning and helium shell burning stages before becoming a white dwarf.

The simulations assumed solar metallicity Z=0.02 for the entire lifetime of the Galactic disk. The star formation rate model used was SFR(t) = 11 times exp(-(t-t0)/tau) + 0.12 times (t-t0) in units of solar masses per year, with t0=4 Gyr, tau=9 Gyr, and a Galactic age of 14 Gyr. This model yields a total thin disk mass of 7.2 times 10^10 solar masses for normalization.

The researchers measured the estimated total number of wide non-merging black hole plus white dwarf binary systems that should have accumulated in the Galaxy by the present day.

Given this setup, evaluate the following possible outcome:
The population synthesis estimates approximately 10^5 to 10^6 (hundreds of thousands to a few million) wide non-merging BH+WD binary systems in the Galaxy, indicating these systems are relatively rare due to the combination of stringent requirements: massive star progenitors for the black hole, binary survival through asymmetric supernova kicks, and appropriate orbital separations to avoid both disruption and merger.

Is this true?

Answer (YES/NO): YES